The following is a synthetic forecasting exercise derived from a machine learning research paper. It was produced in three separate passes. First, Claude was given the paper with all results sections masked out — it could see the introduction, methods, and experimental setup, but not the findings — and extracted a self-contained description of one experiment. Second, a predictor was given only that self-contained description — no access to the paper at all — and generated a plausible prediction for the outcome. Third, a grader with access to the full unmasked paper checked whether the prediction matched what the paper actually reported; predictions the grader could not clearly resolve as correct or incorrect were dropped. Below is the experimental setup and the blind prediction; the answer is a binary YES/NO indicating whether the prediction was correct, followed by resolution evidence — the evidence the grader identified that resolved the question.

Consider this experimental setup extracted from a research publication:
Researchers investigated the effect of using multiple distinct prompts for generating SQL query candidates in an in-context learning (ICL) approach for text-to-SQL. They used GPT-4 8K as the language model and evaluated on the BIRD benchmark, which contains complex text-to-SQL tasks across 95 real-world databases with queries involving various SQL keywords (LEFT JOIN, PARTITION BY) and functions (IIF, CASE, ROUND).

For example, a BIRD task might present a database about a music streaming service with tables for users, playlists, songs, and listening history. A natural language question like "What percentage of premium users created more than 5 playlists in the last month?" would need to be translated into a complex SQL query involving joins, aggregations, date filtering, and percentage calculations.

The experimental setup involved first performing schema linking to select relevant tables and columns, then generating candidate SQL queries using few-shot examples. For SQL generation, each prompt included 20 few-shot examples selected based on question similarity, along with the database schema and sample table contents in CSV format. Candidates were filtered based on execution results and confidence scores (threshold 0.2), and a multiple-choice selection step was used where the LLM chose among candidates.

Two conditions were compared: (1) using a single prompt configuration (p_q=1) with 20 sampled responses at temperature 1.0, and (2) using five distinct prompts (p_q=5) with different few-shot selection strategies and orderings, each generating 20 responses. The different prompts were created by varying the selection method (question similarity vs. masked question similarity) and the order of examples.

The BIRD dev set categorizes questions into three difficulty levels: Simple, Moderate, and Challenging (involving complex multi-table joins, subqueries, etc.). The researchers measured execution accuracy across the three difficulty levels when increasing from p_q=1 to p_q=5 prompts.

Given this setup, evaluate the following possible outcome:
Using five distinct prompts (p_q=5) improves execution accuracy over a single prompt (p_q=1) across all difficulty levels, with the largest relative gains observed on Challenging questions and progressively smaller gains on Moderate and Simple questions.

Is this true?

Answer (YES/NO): YES